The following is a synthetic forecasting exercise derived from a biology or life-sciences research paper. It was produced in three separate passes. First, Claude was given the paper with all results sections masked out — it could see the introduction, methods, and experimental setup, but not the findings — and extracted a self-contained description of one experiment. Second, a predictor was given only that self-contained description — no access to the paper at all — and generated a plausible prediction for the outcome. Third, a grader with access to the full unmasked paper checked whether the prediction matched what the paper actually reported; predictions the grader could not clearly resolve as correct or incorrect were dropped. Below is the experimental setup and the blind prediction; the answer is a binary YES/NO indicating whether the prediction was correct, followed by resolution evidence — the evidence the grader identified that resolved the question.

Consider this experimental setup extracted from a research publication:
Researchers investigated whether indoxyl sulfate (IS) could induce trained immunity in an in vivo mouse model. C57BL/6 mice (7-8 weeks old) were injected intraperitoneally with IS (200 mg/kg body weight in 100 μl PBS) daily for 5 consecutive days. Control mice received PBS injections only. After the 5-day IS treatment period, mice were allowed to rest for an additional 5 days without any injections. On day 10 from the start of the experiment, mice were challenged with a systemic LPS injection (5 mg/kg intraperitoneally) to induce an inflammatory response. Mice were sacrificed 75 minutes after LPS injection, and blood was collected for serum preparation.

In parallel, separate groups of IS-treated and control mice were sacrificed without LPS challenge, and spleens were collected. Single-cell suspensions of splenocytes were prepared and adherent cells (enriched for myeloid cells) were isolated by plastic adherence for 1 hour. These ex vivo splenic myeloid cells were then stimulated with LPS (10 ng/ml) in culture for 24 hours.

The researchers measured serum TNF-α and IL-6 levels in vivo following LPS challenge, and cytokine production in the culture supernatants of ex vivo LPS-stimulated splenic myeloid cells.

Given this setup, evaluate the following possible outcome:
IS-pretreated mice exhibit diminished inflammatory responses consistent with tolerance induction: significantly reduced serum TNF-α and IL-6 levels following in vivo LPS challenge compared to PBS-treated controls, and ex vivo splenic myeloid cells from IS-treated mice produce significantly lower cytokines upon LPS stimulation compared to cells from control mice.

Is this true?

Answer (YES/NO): NO